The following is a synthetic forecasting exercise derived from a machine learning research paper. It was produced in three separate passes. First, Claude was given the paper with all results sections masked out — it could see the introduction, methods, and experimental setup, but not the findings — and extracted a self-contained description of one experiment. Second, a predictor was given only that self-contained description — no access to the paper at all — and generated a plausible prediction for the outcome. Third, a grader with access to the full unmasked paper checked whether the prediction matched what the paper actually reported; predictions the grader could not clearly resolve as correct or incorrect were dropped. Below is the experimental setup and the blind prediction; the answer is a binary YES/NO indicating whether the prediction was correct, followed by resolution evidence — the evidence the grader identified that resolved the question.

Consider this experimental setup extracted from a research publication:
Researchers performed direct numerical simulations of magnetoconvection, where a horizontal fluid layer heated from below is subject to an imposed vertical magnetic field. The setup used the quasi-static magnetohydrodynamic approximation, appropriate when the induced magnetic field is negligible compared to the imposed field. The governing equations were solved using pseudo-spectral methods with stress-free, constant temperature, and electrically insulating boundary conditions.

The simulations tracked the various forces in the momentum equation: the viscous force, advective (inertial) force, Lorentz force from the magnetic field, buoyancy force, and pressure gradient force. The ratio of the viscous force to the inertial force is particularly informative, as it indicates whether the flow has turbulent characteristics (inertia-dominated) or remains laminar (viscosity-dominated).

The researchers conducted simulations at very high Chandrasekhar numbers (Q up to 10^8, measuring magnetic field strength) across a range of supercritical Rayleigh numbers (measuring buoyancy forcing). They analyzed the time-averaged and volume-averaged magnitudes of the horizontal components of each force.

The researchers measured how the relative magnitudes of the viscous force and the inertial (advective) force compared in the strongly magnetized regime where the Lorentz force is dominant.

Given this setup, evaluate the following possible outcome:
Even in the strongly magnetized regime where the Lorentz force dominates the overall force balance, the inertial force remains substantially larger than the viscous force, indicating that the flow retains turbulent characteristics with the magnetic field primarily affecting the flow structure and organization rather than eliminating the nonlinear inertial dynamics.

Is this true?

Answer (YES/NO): NO